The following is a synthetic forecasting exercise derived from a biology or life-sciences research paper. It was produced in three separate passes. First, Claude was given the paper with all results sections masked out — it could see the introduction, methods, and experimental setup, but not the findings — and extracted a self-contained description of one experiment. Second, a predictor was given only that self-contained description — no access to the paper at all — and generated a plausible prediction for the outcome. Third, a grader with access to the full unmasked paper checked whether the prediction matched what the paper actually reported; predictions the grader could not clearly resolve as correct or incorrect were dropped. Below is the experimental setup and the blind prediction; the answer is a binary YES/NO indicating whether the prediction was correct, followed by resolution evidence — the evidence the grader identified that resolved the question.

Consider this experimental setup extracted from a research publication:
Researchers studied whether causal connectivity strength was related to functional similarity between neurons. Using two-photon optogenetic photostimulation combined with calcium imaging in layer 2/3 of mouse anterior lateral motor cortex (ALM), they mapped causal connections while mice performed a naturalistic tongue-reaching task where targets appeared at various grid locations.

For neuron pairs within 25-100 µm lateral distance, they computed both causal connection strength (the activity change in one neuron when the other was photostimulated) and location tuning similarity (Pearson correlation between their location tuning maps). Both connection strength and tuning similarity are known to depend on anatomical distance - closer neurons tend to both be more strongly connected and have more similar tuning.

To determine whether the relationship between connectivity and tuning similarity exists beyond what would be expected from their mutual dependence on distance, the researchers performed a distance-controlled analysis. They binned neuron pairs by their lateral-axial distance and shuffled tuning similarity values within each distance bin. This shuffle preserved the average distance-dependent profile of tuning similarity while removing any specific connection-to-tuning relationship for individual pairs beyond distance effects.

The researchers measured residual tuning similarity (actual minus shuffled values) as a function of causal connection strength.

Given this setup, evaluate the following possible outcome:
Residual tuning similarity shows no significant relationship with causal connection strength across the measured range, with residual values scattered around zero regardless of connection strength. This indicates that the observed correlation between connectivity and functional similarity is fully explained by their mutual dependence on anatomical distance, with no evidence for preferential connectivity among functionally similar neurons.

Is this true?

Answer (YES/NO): NO